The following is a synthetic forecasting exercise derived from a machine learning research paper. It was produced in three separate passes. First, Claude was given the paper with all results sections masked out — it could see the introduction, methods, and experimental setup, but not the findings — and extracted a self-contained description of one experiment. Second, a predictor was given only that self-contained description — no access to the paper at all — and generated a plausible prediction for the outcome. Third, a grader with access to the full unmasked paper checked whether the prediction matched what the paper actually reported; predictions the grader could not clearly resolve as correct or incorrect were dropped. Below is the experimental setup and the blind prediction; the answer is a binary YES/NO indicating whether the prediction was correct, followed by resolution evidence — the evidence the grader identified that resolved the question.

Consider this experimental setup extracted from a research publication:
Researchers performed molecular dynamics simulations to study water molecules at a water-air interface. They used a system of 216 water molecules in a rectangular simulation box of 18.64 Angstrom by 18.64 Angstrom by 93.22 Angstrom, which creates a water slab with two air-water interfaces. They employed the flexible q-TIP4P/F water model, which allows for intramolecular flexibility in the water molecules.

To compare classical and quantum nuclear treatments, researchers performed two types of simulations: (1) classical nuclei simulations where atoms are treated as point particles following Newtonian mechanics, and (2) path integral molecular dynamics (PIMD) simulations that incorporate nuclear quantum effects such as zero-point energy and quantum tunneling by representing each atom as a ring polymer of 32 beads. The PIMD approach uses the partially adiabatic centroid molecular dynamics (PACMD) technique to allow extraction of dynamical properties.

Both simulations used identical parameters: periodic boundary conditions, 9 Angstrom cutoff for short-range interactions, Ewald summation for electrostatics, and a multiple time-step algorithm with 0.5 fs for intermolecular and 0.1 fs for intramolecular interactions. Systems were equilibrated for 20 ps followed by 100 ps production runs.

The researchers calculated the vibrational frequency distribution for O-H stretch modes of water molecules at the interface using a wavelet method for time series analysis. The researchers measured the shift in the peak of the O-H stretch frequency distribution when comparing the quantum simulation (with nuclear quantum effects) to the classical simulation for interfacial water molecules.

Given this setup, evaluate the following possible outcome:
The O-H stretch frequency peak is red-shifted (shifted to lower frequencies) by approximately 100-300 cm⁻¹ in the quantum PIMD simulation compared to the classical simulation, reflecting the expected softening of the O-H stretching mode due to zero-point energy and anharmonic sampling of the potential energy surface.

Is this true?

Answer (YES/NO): YES